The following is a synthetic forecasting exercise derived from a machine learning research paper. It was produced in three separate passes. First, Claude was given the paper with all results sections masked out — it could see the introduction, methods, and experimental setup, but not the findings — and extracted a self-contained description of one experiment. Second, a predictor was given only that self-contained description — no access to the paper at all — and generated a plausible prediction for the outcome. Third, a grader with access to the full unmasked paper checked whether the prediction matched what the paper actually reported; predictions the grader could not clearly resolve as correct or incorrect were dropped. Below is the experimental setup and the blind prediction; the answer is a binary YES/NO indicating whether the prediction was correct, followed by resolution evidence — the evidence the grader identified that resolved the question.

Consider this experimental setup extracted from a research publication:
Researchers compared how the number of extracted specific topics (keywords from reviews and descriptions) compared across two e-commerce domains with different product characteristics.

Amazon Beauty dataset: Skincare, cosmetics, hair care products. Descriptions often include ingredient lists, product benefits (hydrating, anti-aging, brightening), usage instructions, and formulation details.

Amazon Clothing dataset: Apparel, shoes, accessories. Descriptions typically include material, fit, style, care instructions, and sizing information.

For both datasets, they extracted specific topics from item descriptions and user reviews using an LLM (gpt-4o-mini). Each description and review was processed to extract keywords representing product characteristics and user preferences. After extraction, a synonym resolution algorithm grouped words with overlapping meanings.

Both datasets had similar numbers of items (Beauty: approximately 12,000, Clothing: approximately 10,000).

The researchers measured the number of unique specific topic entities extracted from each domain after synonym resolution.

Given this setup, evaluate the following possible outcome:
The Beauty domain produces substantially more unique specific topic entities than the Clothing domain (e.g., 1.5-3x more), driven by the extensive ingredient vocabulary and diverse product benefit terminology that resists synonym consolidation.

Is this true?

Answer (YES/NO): NO